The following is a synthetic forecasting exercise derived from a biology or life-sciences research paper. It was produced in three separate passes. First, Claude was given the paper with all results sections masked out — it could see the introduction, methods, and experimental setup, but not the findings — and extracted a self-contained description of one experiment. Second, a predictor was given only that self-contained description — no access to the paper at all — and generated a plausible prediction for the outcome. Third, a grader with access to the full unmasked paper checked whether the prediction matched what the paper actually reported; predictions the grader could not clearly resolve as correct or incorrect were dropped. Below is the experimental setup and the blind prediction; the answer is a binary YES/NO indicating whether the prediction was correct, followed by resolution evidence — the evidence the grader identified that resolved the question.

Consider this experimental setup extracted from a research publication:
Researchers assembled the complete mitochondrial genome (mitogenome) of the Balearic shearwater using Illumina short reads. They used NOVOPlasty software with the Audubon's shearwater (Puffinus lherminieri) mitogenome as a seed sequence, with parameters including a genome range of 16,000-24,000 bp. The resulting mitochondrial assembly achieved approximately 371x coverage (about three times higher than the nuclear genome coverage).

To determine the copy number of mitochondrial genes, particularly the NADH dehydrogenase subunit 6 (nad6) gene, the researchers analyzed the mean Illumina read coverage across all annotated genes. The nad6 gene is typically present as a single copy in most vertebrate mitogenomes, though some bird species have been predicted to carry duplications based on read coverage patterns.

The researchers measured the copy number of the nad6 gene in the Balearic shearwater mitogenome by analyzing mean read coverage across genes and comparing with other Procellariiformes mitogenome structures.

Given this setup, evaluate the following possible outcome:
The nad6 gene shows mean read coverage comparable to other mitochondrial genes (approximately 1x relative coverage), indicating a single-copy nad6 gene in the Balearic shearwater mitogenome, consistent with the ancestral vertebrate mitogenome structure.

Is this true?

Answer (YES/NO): NO